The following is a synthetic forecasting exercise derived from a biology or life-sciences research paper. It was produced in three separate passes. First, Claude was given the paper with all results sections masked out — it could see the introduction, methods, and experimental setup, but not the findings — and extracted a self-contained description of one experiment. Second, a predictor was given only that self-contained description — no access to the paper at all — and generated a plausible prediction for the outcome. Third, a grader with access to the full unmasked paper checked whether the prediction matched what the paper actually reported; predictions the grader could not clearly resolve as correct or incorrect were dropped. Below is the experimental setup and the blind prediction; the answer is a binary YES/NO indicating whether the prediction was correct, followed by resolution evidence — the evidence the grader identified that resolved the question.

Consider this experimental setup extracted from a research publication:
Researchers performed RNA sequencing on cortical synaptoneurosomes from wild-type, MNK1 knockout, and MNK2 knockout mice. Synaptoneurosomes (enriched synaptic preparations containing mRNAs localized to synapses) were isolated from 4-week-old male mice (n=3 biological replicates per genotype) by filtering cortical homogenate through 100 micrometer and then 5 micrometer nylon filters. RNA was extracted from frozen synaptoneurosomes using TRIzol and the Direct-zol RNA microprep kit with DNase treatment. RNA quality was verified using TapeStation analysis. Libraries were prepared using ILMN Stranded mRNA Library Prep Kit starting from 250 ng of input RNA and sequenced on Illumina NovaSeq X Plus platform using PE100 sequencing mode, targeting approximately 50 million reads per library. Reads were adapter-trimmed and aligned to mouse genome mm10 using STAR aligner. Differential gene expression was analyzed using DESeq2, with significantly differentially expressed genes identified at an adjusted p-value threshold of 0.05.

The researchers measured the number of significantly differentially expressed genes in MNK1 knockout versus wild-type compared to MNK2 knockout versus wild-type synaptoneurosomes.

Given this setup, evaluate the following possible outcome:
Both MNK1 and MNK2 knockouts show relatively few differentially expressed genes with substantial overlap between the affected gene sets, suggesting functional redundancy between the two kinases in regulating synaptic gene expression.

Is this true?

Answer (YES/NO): NO